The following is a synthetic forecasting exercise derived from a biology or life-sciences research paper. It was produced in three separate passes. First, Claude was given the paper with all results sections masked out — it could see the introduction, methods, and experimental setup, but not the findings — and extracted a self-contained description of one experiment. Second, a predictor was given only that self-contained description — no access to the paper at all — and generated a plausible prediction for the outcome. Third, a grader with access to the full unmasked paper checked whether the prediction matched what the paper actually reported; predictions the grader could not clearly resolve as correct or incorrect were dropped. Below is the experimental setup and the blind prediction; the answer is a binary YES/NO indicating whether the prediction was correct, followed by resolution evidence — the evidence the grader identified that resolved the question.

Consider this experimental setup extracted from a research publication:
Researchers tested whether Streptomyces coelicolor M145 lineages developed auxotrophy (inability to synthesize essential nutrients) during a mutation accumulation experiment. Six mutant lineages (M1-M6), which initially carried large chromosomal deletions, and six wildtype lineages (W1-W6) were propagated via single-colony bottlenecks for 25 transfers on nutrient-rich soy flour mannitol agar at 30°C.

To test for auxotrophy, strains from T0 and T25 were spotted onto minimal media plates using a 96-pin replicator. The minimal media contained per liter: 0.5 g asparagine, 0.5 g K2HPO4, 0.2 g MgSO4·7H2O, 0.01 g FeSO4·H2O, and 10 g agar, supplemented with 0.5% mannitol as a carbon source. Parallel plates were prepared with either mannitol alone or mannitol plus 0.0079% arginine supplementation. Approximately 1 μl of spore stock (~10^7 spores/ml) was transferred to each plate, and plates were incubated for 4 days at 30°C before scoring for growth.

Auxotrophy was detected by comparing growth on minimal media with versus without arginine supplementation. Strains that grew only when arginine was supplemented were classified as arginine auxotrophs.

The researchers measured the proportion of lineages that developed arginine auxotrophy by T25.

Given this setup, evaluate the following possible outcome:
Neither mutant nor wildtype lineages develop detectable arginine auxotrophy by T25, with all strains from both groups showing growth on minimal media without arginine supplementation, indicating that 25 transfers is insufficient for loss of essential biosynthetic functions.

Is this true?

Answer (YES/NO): NO